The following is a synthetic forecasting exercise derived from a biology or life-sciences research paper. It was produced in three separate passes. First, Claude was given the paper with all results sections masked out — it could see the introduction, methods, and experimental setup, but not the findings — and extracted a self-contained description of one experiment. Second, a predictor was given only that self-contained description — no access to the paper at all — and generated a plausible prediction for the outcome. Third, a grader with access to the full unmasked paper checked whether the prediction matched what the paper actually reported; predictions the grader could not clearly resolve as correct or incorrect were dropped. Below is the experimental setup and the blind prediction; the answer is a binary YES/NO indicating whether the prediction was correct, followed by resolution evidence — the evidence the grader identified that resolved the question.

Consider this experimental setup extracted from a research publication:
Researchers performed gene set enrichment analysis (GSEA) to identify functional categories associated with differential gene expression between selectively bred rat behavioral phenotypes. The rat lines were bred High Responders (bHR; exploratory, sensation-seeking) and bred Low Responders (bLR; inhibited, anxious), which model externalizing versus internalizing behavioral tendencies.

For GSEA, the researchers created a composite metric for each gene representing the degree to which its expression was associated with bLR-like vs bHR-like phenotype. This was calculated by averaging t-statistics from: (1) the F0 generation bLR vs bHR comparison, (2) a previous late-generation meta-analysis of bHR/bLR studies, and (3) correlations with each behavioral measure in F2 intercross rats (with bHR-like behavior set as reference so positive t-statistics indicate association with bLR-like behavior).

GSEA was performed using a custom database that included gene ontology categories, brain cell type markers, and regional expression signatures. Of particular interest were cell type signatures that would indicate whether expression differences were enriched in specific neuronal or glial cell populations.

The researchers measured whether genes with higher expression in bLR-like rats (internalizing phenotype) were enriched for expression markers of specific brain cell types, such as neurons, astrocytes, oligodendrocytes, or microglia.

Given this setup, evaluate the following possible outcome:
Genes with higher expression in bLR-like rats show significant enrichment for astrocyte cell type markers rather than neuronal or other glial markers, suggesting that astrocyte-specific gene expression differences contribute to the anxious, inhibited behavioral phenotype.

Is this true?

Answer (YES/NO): NO